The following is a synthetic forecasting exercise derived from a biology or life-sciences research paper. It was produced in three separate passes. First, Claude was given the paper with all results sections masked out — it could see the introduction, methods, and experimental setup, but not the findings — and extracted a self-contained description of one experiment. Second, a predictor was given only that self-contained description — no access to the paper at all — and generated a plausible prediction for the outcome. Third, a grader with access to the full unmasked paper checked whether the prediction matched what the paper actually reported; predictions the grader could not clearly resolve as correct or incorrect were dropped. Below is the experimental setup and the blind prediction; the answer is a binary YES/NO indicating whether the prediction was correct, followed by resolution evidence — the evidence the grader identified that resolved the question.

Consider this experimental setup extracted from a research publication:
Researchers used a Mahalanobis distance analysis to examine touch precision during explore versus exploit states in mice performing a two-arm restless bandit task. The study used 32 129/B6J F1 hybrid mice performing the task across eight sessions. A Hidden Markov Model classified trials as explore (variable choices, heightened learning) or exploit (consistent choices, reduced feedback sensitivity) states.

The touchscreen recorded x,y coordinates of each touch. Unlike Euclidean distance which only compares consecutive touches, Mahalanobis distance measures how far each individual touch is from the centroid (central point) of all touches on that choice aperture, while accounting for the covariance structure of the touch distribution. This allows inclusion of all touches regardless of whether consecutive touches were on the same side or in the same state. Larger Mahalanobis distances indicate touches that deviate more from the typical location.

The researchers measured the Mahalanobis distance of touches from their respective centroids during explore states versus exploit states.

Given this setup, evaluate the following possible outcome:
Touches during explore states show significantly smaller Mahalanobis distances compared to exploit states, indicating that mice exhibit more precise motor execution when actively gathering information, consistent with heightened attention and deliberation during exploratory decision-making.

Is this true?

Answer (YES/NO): NO